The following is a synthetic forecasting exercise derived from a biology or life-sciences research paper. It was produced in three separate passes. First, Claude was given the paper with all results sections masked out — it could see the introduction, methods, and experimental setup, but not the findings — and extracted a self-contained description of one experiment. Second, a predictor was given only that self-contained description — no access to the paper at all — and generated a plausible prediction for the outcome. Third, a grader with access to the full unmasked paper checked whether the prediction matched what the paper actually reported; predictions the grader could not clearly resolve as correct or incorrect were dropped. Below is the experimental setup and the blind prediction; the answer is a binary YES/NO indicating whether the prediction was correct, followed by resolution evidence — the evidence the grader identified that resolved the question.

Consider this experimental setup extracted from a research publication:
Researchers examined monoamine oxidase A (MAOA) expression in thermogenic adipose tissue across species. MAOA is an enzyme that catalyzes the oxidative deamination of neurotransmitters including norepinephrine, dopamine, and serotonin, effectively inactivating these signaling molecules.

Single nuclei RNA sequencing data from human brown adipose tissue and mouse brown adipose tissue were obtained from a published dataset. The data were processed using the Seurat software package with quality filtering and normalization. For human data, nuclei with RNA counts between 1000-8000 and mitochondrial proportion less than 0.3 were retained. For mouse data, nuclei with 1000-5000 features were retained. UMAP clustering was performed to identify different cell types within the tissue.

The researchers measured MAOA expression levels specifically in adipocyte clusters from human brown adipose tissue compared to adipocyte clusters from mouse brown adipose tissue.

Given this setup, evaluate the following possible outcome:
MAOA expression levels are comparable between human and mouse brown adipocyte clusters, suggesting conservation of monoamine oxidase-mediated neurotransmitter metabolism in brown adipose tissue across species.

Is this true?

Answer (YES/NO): NO